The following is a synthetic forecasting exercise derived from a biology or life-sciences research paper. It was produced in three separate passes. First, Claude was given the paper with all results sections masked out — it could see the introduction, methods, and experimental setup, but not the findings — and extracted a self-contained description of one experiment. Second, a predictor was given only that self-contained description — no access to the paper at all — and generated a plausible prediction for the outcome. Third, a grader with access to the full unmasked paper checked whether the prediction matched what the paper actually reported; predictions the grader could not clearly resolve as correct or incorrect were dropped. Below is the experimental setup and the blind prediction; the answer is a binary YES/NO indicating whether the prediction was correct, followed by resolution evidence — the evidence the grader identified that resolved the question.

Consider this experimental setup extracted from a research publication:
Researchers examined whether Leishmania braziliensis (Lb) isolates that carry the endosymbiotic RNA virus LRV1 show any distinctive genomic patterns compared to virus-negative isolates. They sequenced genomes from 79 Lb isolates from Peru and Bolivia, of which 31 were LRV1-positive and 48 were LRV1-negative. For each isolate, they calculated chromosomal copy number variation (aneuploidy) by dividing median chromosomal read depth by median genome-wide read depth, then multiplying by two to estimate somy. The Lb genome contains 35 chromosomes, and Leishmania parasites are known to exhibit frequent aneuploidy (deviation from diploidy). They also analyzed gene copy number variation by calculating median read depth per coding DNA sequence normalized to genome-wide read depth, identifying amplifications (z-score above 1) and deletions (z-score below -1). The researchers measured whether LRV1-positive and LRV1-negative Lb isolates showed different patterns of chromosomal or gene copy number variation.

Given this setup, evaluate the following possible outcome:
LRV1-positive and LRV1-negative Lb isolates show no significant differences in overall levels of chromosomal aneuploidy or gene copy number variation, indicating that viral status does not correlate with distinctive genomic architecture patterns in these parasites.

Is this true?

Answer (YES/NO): YES